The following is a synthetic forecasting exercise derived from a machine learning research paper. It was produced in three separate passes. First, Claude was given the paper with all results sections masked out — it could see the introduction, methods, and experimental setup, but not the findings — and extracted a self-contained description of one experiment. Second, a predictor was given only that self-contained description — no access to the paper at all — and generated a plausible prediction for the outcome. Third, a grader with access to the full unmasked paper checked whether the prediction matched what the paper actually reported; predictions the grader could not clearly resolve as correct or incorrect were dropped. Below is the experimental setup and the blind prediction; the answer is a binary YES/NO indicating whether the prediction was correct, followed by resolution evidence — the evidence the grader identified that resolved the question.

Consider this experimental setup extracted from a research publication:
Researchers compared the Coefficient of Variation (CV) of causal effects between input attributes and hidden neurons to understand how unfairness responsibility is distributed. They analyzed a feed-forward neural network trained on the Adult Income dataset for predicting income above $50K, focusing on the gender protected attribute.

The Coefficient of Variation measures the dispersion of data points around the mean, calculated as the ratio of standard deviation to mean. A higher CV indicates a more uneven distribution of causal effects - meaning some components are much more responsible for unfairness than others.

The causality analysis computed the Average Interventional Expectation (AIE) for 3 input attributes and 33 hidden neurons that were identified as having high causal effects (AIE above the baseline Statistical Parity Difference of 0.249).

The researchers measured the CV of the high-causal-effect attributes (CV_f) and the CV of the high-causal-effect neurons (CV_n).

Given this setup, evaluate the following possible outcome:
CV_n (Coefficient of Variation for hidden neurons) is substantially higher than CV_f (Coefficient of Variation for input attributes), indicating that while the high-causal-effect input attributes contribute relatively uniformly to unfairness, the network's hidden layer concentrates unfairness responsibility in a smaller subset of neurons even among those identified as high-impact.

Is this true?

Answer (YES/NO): YES